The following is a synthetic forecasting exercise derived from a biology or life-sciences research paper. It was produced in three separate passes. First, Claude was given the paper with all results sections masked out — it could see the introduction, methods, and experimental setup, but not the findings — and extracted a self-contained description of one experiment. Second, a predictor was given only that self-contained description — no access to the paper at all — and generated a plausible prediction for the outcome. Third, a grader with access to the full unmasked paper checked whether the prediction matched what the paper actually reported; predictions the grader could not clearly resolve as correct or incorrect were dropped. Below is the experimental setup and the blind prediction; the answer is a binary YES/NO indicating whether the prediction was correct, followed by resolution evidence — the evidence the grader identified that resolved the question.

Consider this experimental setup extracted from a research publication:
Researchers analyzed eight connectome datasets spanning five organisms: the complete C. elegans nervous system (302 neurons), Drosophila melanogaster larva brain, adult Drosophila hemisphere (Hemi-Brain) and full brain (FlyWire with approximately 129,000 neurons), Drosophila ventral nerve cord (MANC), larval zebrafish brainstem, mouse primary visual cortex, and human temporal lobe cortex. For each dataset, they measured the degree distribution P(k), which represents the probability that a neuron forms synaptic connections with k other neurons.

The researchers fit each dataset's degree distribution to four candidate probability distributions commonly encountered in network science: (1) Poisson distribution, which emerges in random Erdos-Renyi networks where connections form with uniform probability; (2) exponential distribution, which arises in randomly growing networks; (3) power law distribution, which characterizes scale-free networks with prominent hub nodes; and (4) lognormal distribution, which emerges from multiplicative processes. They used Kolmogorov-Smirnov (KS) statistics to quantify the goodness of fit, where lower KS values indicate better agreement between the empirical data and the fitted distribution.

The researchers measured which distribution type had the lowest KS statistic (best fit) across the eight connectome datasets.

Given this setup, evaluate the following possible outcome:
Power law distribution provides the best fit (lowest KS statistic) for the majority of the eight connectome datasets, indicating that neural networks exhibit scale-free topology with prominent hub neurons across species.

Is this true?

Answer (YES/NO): NO